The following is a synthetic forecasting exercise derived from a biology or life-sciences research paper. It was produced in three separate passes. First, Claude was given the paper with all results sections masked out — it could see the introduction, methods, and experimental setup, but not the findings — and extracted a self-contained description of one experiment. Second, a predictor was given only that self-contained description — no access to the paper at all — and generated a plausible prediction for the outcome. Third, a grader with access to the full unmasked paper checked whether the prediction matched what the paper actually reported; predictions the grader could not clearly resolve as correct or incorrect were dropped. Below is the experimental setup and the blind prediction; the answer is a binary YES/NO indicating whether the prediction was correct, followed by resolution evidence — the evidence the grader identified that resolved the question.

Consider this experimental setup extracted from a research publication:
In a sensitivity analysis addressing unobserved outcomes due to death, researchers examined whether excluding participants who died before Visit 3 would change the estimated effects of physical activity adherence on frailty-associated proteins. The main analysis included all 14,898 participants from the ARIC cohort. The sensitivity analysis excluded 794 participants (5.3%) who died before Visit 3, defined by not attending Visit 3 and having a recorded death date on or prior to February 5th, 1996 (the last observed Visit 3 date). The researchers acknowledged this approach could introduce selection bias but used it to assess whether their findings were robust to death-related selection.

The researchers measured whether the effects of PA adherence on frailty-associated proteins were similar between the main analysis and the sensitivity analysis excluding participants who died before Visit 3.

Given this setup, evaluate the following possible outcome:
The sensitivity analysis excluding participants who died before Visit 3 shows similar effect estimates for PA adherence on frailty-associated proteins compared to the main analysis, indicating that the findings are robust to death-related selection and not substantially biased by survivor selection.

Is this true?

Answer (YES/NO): YES